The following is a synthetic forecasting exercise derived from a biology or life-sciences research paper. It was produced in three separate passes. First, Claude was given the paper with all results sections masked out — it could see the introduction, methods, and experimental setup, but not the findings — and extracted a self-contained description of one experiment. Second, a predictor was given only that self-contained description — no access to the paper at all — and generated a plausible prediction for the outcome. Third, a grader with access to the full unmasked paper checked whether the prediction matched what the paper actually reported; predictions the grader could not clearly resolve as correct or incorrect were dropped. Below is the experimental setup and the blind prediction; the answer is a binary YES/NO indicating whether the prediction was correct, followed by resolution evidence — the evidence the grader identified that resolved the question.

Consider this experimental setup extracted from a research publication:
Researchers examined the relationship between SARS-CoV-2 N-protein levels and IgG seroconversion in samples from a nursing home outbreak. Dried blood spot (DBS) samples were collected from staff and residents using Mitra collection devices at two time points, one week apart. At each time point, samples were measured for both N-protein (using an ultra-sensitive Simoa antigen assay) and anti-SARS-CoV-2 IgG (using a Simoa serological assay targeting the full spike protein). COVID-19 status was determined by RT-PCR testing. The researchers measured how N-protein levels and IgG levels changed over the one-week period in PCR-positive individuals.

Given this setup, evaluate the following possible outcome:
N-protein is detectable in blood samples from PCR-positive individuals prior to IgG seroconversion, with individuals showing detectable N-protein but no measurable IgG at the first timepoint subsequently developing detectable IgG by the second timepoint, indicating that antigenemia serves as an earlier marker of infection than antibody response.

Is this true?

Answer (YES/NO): NO